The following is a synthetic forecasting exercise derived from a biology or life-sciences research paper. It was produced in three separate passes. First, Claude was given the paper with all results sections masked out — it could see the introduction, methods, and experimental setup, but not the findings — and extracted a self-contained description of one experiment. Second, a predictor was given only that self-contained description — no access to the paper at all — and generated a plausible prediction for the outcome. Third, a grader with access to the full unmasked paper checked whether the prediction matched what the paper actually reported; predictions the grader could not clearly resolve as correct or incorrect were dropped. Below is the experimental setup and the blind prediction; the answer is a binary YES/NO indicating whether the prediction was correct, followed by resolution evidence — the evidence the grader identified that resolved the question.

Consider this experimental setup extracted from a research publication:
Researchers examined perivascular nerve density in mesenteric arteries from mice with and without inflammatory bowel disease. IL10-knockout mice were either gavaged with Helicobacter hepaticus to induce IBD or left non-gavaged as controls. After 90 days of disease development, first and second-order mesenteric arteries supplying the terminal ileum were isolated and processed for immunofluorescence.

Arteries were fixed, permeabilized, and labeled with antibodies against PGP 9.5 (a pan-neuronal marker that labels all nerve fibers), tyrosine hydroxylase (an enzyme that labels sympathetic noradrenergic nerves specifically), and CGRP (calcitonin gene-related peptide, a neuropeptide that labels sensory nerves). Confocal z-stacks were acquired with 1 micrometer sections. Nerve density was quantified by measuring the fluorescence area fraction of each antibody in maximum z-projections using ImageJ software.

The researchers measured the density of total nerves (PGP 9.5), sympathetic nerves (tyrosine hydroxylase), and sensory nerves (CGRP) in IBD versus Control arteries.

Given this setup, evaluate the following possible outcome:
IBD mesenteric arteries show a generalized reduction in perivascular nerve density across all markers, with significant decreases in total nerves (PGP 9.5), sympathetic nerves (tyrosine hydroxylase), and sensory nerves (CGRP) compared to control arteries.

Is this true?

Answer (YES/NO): NO